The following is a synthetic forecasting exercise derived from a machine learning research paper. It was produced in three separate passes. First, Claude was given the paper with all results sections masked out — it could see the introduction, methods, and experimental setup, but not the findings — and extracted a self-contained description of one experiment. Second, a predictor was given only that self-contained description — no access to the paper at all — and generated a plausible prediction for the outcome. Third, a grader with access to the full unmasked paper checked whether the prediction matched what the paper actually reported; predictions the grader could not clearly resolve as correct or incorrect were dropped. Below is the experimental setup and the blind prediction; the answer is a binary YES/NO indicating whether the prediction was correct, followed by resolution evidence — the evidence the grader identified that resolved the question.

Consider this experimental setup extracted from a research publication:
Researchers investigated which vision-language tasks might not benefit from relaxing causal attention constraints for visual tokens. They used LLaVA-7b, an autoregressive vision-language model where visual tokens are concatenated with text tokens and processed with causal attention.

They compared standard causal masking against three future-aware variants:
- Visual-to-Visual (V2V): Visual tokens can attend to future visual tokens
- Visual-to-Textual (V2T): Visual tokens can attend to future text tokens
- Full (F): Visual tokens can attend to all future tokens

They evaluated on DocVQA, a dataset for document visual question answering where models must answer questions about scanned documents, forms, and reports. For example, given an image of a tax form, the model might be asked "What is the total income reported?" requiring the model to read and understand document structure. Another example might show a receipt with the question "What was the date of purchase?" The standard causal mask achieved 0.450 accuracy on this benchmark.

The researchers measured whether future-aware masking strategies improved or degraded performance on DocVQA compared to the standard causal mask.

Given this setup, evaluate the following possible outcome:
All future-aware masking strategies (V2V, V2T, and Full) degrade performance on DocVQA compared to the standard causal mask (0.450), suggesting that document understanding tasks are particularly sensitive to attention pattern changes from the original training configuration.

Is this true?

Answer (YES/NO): YES